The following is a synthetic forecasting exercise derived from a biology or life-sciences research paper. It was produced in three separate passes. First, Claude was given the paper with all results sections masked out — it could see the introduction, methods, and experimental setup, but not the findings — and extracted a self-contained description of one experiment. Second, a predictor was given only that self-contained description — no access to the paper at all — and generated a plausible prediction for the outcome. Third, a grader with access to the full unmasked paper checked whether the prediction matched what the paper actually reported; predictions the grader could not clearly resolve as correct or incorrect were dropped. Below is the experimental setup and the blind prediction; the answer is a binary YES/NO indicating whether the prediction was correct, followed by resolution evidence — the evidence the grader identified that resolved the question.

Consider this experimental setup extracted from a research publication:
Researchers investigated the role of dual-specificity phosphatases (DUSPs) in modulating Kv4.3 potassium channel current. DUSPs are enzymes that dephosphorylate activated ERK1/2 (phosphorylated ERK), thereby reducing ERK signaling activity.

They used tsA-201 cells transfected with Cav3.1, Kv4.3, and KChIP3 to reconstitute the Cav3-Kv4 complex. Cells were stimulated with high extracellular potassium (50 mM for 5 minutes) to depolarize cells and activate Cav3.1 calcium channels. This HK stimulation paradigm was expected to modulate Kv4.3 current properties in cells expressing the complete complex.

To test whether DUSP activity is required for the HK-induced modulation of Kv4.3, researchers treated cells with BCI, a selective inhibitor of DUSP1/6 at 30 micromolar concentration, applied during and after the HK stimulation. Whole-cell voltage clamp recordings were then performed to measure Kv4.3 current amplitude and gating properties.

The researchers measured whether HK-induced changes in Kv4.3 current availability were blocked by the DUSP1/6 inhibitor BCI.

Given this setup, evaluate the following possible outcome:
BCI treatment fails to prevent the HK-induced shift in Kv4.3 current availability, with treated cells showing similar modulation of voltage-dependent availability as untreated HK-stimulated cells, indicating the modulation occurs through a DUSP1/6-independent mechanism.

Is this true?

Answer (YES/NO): NO